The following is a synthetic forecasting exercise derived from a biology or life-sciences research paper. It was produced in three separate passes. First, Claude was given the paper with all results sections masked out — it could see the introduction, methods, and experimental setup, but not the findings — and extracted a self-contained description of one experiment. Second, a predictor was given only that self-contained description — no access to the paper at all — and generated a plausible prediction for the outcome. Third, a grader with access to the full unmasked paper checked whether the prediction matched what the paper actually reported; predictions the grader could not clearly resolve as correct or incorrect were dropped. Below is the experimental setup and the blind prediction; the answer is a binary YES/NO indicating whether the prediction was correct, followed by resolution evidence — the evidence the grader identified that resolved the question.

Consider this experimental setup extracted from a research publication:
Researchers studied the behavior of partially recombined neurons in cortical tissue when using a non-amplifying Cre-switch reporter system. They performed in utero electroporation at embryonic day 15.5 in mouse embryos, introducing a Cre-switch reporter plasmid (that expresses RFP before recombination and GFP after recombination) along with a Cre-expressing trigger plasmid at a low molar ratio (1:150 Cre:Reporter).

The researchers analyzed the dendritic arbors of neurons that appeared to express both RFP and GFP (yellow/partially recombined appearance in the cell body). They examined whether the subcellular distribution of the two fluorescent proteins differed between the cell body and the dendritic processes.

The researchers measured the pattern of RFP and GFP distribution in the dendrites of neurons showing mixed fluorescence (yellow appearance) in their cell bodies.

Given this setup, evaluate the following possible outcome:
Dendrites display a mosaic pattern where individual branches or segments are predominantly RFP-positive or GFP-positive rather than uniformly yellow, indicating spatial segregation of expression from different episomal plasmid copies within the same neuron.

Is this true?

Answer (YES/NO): NO